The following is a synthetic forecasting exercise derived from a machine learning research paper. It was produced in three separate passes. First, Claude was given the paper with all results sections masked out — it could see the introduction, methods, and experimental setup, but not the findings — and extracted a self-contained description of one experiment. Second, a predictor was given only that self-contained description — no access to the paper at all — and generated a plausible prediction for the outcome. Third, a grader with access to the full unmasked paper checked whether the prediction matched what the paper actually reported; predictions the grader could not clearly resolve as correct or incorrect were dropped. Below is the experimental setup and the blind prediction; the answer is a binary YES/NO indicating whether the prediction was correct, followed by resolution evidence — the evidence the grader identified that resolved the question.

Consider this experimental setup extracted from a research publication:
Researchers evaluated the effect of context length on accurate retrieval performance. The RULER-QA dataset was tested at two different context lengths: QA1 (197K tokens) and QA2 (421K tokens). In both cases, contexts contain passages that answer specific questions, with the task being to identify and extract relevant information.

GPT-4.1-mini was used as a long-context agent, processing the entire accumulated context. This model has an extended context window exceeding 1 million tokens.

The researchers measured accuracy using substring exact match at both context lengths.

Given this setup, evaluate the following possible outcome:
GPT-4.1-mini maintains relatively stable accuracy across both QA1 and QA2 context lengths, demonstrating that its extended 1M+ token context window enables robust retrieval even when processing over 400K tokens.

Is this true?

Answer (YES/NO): NO